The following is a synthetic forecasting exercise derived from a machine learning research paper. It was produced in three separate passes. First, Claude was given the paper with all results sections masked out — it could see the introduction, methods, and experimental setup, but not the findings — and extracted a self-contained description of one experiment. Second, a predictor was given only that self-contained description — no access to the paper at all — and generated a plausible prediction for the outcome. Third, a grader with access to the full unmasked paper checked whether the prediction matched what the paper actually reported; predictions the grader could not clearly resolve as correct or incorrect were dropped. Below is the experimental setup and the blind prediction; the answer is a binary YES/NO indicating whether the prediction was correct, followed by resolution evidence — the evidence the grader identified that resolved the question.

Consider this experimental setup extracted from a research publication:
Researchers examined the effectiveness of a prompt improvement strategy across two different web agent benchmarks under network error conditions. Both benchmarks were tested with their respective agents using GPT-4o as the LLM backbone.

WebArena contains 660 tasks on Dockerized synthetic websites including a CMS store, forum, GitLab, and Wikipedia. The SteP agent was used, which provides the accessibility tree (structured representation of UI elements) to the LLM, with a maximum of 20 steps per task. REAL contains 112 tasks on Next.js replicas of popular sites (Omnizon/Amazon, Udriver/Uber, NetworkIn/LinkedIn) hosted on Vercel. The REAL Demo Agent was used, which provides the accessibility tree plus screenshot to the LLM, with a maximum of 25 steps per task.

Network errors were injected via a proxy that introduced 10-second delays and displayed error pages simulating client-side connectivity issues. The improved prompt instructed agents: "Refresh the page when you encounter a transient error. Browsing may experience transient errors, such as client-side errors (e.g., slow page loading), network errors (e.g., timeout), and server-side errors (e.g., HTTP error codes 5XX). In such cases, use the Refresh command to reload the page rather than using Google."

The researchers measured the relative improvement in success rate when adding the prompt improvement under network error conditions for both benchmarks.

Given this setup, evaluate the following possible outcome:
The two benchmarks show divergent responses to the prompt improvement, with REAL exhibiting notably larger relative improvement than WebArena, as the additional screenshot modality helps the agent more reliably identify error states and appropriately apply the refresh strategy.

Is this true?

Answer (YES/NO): NO